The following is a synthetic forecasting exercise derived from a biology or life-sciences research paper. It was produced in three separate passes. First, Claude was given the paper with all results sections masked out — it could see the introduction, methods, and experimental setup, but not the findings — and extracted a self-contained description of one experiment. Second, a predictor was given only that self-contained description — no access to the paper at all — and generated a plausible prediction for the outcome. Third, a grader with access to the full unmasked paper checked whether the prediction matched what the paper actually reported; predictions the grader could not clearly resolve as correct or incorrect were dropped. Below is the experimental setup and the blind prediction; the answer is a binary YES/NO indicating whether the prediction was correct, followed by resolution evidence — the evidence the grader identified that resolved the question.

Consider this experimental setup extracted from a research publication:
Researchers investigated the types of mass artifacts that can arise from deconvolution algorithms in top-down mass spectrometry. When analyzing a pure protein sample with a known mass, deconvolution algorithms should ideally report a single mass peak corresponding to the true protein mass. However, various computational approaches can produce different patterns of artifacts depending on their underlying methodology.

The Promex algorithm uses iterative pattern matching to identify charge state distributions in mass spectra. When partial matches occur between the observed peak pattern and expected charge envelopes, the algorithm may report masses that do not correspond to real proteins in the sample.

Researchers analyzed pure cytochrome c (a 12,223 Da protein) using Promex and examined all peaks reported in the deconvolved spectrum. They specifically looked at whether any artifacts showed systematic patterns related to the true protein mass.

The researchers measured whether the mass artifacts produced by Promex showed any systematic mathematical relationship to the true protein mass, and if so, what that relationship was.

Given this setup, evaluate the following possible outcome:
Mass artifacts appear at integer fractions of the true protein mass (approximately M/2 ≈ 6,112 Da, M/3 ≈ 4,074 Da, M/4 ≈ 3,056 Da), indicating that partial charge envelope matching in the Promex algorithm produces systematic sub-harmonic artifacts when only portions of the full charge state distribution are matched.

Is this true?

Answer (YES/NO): YES